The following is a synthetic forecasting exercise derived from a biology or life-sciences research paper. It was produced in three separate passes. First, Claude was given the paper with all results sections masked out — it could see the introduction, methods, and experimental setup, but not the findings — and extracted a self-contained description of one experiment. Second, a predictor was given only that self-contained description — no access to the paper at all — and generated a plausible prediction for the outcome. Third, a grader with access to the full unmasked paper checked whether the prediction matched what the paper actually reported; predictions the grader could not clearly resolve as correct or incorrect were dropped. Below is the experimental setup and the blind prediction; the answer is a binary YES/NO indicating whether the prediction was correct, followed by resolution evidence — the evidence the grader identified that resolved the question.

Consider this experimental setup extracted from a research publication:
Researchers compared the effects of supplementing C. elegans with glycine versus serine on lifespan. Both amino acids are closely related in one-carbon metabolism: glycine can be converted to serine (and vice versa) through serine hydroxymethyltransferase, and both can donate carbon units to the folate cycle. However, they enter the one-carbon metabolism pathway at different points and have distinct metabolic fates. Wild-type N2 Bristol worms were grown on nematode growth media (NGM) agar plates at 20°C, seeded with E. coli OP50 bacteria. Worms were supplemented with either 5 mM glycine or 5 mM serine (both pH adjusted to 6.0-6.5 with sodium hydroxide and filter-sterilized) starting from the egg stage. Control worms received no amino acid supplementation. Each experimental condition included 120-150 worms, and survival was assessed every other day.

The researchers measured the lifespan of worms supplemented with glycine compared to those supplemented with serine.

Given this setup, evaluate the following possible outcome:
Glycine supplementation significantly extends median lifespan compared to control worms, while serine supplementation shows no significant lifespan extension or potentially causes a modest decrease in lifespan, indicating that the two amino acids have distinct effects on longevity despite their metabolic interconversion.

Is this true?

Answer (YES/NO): NO